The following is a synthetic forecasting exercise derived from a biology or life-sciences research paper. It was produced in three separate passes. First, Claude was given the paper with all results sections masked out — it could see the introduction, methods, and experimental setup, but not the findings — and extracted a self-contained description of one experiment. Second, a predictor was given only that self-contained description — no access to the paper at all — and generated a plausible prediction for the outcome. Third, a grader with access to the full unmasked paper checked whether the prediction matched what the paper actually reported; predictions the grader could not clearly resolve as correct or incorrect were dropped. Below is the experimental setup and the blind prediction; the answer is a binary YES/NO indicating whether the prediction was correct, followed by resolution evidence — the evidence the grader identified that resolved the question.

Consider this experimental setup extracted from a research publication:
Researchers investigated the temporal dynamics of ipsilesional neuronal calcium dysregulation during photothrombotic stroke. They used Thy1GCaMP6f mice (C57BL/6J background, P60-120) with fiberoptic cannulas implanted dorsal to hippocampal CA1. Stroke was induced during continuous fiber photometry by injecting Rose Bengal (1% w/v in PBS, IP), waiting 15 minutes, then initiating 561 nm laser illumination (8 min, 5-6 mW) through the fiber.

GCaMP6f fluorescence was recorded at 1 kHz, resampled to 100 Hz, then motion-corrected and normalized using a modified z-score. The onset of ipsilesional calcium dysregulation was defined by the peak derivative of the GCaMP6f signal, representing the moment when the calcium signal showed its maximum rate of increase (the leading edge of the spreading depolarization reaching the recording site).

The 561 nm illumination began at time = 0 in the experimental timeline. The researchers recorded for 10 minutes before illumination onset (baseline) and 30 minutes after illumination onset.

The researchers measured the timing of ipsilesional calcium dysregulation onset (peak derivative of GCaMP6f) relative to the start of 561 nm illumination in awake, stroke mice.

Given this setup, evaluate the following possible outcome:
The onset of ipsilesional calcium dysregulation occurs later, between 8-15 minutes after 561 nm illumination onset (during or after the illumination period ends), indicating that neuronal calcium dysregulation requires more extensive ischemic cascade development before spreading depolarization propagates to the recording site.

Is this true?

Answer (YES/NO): NO